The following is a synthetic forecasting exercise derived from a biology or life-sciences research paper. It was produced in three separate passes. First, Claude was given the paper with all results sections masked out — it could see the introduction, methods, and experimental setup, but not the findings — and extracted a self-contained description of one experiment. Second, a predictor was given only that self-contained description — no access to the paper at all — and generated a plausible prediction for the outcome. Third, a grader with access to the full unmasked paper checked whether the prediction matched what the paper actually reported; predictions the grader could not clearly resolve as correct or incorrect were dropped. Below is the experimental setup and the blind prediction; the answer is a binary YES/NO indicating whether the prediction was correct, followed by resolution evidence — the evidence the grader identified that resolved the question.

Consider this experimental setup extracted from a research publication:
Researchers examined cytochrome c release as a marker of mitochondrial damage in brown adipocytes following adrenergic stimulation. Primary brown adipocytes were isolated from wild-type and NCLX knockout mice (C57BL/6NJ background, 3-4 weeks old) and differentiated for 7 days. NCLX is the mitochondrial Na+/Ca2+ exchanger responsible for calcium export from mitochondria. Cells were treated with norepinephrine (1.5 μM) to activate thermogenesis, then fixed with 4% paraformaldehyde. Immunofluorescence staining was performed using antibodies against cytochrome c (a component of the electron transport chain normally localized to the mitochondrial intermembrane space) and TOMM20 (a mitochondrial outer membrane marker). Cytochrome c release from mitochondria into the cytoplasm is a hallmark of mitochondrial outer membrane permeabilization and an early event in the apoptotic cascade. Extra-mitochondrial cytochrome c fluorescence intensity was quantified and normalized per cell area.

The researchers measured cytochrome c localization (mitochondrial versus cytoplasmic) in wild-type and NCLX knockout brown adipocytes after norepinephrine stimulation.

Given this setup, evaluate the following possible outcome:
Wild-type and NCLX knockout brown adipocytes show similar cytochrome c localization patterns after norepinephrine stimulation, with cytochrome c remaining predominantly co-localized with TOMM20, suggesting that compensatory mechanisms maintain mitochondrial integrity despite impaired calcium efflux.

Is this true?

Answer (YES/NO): NO